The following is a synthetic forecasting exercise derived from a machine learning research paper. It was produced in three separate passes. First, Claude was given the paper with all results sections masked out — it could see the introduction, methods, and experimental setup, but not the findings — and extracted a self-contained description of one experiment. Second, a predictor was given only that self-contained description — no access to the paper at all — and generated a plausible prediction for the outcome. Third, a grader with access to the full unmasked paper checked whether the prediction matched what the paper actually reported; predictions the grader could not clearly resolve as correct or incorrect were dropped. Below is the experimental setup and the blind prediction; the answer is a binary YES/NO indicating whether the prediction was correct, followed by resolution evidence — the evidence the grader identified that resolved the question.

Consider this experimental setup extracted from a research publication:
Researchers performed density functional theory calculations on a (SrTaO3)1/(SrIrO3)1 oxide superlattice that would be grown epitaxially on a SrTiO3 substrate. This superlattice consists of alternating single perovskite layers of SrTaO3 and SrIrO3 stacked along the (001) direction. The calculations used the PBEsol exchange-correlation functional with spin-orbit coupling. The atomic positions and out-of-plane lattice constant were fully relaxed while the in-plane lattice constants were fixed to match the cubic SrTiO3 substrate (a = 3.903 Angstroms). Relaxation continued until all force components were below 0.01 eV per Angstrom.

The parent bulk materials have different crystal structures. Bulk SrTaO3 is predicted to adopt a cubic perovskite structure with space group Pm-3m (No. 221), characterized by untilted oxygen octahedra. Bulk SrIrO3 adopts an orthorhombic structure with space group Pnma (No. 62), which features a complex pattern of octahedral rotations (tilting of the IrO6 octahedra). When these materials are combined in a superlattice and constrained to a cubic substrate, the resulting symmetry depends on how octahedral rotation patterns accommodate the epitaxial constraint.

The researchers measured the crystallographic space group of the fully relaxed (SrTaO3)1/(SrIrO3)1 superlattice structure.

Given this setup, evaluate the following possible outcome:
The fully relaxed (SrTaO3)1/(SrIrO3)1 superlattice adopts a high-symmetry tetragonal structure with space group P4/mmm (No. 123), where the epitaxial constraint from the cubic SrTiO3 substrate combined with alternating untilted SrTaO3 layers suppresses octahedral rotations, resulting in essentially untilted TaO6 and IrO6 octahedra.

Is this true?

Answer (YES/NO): NO